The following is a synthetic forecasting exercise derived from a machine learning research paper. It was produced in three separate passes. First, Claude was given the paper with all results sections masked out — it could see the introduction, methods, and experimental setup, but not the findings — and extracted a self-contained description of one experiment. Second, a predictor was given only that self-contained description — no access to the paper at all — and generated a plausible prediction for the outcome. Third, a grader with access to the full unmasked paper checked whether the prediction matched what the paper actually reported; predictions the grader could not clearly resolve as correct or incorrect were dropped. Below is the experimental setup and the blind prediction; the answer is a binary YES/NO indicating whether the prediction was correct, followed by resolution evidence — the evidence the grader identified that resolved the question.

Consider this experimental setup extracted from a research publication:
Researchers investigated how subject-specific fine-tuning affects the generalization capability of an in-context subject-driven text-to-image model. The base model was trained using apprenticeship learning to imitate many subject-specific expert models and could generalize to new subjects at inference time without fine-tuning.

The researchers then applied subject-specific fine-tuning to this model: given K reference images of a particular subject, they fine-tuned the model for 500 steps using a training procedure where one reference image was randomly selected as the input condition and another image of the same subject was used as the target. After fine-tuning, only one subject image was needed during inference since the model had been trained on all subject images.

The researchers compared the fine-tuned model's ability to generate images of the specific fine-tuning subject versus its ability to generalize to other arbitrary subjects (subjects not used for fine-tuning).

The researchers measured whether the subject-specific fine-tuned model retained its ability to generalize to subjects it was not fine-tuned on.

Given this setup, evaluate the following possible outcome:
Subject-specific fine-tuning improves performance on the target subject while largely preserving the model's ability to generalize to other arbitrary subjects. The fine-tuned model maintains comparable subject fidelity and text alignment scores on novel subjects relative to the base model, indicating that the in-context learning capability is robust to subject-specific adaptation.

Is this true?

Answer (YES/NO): NO